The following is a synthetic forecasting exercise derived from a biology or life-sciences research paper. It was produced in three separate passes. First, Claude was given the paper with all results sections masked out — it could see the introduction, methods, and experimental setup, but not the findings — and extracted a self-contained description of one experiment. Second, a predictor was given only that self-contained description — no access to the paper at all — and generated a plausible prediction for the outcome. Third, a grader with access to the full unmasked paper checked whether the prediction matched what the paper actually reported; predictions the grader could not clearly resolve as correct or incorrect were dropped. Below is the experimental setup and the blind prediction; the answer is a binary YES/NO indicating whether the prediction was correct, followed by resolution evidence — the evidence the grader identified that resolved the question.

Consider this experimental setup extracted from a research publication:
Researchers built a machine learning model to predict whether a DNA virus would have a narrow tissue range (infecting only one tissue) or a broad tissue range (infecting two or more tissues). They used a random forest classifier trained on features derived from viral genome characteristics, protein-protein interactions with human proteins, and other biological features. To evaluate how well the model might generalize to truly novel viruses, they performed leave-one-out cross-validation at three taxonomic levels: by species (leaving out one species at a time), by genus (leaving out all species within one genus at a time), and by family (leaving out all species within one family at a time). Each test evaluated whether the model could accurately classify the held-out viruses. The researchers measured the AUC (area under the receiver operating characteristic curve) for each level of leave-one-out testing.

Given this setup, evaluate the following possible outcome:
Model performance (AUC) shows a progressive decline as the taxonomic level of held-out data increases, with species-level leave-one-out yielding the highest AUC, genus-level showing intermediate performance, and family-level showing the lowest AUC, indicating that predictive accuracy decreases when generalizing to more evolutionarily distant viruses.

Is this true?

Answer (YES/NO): NO